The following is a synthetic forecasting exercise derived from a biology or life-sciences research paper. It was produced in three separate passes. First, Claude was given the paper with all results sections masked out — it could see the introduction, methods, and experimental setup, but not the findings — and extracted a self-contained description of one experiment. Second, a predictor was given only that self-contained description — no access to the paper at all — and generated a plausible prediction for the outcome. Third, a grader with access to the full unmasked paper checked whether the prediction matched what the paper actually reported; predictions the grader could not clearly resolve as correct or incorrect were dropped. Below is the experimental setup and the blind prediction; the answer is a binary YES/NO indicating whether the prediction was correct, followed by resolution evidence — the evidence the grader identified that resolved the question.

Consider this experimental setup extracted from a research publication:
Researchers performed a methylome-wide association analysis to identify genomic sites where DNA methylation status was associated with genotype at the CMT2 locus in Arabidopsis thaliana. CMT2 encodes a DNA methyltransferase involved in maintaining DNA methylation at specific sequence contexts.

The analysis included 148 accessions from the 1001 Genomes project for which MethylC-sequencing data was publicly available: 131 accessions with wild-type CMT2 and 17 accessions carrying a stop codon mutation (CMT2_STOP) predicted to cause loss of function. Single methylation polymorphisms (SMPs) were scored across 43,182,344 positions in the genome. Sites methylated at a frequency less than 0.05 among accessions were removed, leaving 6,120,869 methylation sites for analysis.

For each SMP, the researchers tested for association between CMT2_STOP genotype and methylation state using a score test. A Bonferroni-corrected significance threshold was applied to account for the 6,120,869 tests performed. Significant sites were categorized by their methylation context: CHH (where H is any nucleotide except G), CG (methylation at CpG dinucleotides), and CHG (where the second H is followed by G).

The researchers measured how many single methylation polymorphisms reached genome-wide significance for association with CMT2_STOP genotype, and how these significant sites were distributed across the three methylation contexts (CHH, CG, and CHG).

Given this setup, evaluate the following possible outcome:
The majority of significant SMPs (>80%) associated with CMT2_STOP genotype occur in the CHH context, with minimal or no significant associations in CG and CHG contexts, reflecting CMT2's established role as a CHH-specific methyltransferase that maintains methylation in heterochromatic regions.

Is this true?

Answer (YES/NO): NO